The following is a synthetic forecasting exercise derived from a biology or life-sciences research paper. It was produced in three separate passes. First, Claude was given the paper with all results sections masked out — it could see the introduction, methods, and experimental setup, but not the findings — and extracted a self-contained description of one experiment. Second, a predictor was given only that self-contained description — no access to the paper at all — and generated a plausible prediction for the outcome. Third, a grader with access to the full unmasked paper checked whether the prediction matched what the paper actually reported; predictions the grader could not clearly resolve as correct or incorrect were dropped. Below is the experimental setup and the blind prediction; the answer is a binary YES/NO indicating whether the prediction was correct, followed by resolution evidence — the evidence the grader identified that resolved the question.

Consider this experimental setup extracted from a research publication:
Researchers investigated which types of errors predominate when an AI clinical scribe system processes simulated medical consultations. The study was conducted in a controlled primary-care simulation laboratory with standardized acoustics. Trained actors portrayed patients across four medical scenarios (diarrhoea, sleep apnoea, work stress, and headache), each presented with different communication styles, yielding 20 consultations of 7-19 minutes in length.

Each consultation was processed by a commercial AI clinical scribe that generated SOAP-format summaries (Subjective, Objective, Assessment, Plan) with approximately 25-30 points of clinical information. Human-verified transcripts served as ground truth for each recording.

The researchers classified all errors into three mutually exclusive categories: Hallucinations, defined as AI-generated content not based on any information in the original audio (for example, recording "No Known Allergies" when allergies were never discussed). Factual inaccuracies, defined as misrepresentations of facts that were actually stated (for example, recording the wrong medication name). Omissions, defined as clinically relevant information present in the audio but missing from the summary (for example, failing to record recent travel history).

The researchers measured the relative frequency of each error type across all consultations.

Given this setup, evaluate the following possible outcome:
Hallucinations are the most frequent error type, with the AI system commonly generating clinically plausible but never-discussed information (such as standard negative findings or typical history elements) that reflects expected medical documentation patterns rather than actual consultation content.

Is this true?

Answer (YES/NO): NO